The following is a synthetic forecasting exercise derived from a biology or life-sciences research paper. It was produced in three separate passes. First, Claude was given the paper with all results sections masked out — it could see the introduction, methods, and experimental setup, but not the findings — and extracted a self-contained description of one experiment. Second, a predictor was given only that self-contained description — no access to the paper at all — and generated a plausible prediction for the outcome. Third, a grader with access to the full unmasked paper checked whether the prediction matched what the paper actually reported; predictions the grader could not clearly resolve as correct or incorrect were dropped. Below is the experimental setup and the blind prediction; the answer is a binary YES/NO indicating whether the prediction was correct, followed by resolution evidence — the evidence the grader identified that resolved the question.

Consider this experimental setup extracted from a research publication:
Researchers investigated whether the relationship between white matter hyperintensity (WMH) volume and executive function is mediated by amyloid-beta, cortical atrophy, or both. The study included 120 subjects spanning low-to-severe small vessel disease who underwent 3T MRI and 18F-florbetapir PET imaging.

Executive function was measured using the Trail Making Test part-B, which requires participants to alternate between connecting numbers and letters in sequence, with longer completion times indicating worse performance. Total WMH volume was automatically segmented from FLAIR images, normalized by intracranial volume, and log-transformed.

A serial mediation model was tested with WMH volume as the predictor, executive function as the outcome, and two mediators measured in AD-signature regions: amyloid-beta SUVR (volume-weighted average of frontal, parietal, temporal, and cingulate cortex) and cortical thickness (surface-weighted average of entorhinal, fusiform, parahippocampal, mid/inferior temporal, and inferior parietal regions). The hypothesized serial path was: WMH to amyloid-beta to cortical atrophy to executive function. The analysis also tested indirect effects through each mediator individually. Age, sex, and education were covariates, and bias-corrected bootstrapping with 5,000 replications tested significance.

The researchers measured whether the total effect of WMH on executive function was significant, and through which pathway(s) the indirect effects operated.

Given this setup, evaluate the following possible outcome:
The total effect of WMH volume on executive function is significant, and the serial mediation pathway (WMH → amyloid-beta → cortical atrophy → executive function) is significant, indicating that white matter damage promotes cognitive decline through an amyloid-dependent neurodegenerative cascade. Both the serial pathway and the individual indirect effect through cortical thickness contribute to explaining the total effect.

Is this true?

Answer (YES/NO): YES